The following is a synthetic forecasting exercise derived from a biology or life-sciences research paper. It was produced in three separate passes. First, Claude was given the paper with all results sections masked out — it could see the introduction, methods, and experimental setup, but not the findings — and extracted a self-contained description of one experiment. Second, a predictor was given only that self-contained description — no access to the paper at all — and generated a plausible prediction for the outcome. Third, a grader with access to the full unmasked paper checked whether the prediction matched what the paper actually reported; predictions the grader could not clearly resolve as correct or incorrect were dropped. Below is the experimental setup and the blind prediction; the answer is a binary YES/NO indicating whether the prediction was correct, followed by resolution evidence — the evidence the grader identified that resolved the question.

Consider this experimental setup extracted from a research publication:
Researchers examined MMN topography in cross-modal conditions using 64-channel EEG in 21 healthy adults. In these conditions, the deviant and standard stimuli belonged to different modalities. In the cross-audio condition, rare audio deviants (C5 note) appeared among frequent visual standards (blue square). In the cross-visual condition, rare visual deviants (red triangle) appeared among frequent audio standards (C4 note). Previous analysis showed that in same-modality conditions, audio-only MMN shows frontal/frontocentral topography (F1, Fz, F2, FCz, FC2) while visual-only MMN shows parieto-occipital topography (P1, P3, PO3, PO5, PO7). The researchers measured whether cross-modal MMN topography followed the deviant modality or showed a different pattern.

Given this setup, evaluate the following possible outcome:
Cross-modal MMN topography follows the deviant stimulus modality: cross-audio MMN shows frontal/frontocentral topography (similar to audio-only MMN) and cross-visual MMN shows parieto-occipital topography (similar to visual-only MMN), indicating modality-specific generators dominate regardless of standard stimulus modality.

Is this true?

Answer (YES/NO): NO